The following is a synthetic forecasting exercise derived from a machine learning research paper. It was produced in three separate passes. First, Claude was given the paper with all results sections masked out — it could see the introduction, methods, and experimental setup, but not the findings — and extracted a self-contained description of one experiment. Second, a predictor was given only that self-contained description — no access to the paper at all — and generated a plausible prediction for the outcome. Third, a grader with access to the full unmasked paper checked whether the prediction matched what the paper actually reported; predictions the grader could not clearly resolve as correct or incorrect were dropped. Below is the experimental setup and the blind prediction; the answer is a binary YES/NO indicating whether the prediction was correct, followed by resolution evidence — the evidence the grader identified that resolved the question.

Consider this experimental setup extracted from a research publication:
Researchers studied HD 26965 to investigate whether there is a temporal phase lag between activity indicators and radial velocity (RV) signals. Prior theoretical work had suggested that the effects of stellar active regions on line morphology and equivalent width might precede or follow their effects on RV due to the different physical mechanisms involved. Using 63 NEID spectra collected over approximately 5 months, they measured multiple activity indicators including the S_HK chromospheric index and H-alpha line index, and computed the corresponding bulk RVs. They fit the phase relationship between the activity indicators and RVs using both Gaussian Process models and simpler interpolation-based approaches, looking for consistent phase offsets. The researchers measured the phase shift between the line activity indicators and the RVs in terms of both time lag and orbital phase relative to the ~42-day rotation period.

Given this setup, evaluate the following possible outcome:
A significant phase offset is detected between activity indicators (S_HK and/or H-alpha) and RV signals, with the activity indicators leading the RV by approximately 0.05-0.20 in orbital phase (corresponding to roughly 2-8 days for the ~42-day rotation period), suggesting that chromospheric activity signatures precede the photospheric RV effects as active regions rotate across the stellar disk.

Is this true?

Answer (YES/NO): YES